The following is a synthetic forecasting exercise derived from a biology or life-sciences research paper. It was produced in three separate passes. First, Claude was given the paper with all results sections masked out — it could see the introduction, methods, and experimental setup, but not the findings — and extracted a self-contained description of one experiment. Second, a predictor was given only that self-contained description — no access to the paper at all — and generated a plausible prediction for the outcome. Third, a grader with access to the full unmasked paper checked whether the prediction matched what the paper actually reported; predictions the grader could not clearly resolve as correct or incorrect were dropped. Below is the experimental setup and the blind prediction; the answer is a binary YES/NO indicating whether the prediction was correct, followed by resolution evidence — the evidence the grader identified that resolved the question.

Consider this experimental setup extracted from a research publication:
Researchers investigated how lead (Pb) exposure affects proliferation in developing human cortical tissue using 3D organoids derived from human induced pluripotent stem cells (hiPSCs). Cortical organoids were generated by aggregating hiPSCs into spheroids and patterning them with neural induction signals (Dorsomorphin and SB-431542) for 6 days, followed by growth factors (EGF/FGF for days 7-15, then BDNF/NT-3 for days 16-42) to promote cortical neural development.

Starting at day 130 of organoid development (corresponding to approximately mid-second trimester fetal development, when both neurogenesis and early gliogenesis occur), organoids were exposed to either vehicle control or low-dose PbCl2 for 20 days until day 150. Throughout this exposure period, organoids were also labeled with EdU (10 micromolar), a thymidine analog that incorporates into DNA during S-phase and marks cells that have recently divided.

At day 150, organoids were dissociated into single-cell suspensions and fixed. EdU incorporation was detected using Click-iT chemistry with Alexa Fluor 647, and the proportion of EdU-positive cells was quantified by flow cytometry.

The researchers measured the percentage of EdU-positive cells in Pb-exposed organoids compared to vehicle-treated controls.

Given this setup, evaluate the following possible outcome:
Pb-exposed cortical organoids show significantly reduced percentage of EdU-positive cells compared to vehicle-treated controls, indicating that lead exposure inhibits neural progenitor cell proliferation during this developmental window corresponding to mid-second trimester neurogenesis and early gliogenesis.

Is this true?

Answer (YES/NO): NO